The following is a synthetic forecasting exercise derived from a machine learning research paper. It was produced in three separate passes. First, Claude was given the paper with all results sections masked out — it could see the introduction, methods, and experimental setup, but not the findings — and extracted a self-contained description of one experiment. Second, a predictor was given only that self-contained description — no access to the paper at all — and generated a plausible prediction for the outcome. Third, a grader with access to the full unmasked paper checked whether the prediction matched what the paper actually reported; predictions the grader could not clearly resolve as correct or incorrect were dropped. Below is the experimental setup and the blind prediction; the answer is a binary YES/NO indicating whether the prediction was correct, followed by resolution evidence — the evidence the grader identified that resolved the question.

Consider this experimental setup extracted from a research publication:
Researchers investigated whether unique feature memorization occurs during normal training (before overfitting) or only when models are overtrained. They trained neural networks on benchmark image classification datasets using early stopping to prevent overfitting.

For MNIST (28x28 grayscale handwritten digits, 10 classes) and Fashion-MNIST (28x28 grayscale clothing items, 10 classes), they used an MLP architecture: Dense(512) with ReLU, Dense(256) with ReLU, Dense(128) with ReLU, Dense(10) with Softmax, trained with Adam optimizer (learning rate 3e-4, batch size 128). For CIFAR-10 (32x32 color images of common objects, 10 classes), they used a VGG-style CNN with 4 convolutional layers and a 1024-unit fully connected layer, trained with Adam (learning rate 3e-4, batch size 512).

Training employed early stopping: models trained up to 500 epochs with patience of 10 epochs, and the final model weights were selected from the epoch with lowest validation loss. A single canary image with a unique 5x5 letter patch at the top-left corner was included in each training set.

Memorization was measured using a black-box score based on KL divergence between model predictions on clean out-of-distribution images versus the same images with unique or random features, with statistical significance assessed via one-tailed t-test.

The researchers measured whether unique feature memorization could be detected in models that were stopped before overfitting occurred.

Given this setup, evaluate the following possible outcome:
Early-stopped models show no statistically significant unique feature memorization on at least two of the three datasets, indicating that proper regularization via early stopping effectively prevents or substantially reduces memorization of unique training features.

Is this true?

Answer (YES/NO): NO